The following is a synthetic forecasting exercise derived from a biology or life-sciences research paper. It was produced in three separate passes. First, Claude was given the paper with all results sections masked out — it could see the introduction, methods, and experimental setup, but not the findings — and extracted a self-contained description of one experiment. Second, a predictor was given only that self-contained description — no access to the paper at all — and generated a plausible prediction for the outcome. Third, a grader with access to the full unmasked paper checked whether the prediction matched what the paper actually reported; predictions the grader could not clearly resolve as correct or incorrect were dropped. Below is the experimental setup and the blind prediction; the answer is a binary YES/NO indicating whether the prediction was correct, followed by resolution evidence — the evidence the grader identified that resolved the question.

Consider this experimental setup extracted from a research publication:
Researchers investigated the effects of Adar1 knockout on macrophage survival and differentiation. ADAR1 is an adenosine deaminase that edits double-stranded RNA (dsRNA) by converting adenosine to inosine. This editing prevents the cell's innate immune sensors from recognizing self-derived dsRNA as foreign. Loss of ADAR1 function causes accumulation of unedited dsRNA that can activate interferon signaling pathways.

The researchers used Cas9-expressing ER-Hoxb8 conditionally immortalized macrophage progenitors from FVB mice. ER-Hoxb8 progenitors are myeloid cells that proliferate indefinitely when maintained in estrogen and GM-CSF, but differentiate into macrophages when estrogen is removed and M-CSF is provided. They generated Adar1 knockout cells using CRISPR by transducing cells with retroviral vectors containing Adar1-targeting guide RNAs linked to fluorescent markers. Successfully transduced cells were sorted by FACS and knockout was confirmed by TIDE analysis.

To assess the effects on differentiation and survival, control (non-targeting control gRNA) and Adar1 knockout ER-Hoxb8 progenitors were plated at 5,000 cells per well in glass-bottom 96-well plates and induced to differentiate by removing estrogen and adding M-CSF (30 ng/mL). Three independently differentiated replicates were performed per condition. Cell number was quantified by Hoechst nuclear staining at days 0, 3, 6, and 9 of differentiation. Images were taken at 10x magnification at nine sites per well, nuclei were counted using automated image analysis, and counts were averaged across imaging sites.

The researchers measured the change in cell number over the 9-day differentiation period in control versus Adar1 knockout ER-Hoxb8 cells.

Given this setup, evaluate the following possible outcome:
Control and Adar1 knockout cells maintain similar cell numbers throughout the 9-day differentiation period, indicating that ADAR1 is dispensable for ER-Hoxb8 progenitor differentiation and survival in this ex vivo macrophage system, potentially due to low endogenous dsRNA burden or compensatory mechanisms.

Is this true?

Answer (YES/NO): NO